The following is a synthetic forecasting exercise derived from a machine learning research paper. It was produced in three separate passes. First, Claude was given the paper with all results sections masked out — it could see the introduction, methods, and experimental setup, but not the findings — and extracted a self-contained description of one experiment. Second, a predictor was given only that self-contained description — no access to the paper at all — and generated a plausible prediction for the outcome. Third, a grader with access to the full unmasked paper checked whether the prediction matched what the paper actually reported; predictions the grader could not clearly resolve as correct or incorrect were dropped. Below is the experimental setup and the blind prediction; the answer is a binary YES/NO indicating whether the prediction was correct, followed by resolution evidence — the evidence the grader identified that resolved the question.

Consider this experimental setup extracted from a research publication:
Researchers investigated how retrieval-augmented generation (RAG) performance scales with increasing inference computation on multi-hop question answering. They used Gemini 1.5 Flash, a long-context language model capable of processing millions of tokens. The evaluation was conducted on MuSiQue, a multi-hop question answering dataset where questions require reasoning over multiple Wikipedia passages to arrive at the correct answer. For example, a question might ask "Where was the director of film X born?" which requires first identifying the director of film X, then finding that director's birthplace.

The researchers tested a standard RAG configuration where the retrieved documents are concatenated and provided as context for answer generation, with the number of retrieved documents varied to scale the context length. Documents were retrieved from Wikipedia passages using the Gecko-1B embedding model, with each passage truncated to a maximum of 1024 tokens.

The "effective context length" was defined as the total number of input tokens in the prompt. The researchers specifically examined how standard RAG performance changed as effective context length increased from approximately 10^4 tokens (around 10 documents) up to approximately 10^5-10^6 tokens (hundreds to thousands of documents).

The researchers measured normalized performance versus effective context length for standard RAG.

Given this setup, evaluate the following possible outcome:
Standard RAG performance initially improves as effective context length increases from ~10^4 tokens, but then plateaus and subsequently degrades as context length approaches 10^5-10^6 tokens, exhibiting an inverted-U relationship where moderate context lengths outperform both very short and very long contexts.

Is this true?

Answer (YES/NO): NO